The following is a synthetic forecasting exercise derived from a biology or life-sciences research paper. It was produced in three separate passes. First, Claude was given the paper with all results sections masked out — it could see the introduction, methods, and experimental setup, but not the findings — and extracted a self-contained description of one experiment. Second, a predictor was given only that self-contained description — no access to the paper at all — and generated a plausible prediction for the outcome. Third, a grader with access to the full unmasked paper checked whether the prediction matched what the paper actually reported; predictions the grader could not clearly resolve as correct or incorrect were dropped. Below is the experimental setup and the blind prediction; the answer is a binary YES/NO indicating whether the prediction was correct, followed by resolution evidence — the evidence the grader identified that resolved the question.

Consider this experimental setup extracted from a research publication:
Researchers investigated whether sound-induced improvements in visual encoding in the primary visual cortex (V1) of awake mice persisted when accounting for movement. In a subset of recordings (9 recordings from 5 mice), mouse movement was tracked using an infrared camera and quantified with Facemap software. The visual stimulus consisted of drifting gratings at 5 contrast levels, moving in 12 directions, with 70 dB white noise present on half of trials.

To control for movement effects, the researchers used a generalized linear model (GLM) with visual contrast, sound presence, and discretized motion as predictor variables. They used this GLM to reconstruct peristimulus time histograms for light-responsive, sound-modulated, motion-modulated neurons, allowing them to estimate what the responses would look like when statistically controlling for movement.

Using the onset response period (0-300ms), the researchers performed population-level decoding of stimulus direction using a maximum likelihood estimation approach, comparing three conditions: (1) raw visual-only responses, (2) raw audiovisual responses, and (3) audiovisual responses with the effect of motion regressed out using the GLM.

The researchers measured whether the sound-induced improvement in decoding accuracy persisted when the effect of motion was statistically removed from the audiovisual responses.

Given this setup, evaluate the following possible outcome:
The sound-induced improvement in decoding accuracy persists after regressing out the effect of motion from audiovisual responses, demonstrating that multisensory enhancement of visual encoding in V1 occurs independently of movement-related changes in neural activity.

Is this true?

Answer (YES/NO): YES